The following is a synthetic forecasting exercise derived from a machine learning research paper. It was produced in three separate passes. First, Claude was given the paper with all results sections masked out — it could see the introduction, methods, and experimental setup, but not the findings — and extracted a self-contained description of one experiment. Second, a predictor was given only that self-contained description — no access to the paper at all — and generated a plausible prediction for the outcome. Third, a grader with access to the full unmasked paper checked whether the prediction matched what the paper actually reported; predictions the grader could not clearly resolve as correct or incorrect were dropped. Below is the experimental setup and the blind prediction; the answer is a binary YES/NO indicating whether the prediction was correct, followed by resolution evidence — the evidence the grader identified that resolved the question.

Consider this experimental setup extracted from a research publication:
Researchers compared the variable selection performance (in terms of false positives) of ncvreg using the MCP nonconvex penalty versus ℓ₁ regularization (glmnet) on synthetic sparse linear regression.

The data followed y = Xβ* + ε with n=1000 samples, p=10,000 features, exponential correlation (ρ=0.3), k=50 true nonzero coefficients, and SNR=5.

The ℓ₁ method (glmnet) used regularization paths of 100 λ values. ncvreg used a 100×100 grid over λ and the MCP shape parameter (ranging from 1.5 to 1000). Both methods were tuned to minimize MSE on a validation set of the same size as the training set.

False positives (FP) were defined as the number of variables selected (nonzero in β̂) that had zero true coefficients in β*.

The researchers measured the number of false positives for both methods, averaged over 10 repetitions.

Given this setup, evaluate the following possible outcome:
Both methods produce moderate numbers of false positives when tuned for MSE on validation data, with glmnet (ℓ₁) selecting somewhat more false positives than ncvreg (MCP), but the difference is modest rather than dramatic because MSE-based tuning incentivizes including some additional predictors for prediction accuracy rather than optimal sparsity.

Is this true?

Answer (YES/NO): NO